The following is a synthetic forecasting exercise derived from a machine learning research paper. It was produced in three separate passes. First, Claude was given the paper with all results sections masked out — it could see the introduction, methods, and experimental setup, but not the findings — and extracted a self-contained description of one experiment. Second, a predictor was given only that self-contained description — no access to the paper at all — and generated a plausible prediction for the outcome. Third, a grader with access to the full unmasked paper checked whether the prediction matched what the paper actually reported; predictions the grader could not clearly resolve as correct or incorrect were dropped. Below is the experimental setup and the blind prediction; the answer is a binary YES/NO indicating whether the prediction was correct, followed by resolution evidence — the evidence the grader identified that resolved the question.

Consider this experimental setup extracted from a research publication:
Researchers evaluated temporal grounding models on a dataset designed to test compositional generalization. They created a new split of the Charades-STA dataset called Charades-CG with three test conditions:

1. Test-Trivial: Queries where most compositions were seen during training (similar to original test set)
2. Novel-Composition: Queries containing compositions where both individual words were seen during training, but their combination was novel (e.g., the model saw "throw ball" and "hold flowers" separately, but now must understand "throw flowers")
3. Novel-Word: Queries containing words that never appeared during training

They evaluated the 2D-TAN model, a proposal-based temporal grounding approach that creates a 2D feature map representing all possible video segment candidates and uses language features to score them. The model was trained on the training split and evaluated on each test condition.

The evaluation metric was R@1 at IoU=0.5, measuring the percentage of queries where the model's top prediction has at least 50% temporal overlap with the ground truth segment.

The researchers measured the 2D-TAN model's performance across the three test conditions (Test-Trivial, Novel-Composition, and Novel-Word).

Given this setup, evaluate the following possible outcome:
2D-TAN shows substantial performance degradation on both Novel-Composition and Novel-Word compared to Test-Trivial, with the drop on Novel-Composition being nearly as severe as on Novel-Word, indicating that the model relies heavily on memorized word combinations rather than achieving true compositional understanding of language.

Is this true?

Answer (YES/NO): YES